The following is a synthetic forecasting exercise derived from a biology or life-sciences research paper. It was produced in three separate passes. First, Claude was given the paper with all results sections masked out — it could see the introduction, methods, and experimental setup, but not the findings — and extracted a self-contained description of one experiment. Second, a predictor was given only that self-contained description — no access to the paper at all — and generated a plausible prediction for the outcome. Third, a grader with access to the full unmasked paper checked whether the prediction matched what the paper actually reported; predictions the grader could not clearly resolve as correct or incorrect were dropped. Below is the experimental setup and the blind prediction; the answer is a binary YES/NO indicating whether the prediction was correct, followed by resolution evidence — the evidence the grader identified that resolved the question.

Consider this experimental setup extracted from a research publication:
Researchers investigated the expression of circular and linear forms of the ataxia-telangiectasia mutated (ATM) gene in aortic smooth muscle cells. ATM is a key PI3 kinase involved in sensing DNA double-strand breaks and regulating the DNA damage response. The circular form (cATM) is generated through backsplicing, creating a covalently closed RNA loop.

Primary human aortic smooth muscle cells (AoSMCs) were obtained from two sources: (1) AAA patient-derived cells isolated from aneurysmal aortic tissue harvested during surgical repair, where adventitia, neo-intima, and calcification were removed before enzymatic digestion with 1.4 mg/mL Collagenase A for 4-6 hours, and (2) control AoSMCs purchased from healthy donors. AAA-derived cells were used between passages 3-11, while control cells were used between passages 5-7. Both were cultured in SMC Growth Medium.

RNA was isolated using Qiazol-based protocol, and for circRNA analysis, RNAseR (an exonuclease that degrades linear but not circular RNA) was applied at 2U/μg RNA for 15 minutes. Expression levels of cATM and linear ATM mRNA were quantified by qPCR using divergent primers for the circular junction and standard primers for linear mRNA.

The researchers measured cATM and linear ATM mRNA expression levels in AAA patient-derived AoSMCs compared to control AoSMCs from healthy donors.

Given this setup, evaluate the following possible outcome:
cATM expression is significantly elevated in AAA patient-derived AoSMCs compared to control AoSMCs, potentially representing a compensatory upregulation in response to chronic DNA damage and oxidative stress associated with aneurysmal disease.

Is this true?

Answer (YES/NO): YES